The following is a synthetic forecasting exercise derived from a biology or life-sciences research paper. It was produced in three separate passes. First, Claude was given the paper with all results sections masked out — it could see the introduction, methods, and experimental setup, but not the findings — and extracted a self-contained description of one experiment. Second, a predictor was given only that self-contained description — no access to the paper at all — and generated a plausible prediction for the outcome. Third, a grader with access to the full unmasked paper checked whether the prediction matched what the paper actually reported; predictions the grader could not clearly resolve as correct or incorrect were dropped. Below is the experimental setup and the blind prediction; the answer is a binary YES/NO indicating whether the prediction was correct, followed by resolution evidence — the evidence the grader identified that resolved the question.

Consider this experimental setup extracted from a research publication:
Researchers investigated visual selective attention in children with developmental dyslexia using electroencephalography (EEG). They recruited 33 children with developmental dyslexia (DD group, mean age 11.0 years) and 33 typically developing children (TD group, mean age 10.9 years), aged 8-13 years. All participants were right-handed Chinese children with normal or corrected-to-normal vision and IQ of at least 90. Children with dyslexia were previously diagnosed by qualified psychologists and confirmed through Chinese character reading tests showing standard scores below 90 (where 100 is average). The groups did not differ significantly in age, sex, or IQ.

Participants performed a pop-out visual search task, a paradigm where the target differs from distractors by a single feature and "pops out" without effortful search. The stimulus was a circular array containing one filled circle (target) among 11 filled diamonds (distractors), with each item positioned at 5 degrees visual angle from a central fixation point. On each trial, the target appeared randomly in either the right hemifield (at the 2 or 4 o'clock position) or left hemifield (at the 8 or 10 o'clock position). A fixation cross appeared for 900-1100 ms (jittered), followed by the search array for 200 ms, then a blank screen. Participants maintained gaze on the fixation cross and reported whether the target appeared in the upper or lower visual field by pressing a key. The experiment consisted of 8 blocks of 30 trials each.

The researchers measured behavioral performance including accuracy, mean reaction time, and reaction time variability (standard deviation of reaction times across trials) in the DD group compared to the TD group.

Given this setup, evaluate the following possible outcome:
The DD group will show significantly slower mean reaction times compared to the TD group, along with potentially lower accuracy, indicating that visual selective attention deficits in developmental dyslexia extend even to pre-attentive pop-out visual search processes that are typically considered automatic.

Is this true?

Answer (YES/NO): NO